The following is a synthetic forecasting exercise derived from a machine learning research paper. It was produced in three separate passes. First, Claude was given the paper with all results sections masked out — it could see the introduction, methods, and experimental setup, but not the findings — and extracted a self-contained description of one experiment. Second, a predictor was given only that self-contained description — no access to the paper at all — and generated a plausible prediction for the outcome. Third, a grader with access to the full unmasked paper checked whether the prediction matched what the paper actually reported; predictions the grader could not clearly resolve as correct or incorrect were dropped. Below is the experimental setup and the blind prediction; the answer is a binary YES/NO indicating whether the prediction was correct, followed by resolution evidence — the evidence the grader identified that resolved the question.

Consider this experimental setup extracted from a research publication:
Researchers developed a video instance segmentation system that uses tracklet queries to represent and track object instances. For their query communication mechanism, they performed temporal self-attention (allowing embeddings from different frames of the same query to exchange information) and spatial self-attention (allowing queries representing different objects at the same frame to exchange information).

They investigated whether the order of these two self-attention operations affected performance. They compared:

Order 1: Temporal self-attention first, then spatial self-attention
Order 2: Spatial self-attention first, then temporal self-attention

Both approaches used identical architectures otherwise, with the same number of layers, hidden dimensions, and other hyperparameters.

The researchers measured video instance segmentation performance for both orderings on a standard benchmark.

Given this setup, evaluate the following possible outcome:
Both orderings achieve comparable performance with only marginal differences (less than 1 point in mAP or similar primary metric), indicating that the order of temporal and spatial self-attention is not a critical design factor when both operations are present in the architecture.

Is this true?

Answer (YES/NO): YES